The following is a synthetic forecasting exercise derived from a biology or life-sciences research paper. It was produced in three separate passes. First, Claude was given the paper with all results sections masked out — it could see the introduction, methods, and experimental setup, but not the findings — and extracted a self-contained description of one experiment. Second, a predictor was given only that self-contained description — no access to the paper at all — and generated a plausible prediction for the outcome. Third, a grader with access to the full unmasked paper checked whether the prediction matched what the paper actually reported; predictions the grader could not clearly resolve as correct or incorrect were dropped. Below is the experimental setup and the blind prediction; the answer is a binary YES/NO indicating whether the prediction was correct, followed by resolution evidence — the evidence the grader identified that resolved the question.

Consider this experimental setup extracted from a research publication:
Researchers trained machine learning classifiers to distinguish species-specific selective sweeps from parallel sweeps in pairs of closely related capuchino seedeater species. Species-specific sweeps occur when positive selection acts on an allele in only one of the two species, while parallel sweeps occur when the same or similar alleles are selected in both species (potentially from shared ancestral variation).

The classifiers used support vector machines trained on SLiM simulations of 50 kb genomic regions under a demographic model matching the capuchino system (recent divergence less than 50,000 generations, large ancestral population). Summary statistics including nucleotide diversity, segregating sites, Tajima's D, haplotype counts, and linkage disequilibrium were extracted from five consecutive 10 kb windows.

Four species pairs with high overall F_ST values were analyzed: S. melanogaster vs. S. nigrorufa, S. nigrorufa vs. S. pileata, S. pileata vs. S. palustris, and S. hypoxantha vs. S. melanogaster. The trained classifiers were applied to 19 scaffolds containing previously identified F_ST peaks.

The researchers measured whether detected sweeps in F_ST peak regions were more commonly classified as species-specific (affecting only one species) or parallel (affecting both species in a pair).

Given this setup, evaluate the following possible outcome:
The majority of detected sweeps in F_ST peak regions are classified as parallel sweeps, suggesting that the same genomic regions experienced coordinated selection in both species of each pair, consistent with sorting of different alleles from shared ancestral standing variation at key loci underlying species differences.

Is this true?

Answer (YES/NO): NO